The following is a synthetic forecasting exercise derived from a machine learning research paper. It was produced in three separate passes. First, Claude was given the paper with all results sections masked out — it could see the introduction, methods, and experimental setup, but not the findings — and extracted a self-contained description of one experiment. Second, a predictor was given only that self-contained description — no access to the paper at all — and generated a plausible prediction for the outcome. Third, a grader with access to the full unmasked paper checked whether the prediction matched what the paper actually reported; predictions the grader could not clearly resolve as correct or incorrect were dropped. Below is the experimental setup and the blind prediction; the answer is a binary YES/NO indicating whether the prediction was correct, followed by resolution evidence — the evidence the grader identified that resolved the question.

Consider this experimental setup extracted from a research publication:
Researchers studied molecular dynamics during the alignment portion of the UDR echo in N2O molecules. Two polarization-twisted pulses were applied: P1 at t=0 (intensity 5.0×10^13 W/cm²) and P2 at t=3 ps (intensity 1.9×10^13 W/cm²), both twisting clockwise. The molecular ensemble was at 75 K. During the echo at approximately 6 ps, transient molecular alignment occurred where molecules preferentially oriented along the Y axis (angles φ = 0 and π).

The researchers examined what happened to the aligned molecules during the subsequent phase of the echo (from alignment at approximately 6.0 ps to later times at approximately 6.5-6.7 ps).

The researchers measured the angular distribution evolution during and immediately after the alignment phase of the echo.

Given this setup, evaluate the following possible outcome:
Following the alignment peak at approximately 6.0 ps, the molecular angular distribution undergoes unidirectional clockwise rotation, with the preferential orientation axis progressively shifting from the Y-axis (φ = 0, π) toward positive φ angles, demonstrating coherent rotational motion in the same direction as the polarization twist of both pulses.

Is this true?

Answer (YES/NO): NO